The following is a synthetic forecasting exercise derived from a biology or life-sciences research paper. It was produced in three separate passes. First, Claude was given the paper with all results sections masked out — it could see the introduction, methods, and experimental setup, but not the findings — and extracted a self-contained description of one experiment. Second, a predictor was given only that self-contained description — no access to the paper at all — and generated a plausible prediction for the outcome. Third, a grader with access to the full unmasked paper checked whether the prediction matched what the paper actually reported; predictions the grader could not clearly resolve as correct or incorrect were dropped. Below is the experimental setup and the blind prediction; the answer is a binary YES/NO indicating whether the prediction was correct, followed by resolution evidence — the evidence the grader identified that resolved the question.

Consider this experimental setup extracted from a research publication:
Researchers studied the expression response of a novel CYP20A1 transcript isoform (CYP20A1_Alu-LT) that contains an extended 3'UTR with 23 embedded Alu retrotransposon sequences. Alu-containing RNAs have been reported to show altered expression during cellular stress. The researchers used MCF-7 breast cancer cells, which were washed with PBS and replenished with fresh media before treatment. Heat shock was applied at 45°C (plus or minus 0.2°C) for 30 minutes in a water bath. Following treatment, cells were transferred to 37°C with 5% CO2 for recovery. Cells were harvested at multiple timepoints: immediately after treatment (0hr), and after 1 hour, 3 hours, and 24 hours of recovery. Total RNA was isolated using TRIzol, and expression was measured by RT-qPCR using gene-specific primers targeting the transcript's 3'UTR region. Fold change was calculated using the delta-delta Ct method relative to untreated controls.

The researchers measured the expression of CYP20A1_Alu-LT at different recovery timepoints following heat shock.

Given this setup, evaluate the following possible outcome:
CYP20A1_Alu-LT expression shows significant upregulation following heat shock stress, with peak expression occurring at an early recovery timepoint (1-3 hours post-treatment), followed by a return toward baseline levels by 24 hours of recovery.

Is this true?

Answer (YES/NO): NO